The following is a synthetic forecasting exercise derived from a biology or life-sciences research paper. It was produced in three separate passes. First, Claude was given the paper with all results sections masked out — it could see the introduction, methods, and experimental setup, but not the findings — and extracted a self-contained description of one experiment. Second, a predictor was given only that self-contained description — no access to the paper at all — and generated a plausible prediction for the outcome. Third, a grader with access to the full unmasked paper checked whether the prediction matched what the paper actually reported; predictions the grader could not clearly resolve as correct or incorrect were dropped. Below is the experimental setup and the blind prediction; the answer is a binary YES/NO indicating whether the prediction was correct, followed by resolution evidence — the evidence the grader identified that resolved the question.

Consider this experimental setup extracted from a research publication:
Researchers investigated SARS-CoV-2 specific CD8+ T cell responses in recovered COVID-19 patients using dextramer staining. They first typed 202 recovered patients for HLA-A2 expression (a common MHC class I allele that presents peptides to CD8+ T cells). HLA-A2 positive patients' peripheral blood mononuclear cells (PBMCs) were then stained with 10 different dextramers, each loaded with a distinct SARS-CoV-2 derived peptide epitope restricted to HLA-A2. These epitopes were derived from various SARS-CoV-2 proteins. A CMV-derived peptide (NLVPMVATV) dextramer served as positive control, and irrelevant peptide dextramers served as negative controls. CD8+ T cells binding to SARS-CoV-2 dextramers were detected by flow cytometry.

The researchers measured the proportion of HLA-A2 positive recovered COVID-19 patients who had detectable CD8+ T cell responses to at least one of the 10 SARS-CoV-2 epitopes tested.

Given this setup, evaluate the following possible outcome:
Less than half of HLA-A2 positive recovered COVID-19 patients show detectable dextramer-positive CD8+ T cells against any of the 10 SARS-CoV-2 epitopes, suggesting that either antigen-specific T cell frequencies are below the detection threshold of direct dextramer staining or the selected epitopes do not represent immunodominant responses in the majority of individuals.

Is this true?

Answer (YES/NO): NO